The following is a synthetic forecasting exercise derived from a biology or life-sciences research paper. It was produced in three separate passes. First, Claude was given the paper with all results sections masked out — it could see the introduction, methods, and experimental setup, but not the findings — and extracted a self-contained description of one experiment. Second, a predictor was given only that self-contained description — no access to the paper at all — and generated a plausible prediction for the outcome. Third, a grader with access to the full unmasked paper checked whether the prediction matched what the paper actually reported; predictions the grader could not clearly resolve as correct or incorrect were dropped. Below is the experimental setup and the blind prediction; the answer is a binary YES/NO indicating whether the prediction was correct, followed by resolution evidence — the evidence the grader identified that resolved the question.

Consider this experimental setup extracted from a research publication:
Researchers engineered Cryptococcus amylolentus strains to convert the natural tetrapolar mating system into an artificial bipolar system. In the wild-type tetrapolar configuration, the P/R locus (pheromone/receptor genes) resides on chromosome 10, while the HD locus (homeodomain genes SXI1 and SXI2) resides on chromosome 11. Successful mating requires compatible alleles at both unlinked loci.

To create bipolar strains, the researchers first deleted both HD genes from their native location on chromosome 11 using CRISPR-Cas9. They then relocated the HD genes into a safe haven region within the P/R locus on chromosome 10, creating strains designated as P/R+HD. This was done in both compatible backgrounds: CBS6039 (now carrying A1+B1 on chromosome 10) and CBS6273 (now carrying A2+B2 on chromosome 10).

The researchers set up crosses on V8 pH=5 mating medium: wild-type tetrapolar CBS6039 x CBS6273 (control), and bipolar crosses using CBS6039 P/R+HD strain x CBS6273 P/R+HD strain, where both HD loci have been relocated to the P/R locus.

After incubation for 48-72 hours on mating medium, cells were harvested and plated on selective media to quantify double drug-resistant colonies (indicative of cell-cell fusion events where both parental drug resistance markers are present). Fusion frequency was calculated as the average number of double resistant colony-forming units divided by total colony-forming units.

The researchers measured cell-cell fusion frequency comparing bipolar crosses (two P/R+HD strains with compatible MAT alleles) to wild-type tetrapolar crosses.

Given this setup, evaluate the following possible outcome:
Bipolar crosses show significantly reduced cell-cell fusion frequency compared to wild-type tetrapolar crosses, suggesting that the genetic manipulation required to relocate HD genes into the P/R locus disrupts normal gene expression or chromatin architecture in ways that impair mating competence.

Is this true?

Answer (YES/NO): YES